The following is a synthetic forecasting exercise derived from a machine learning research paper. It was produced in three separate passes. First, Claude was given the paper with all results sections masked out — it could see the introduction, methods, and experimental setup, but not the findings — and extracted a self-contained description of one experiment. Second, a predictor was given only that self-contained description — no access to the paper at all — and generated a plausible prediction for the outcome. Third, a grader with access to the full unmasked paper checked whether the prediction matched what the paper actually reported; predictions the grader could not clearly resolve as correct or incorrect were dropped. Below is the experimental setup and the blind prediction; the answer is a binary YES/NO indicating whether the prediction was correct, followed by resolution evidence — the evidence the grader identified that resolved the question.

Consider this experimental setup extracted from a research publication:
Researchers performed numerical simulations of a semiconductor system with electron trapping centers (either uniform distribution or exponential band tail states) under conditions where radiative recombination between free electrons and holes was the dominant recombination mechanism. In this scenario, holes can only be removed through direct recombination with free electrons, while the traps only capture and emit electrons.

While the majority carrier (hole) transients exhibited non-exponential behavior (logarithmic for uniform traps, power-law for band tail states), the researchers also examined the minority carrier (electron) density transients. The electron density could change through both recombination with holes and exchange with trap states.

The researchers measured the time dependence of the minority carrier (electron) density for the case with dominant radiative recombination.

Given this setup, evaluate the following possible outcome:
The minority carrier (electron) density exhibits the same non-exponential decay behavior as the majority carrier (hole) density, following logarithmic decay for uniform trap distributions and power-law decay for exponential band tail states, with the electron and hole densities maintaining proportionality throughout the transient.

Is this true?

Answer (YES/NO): NO